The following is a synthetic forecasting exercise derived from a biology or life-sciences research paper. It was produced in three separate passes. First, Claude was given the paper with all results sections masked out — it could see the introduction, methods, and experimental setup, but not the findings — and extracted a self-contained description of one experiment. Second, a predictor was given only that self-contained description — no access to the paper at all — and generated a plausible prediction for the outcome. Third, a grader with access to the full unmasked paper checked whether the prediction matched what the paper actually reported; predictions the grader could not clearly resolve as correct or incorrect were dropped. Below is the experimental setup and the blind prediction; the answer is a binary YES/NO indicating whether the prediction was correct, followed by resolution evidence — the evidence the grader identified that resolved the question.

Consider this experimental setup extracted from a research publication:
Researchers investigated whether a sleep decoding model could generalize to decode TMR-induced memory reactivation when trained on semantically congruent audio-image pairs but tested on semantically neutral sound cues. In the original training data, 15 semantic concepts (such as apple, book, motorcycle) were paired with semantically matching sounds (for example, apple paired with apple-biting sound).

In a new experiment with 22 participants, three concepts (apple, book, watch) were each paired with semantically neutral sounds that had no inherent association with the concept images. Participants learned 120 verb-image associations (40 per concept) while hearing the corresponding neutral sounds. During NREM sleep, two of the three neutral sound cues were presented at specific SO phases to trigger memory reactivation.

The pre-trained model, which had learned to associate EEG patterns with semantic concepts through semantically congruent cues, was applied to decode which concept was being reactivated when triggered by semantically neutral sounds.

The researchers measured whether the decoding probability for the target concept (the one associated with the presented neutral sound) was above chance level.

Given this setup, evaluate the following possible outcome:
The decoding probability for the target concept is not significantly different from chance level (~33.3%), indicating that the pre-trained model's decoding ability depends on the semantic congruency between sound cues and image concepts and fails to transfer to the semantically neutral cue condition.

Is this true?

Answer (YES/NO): NO